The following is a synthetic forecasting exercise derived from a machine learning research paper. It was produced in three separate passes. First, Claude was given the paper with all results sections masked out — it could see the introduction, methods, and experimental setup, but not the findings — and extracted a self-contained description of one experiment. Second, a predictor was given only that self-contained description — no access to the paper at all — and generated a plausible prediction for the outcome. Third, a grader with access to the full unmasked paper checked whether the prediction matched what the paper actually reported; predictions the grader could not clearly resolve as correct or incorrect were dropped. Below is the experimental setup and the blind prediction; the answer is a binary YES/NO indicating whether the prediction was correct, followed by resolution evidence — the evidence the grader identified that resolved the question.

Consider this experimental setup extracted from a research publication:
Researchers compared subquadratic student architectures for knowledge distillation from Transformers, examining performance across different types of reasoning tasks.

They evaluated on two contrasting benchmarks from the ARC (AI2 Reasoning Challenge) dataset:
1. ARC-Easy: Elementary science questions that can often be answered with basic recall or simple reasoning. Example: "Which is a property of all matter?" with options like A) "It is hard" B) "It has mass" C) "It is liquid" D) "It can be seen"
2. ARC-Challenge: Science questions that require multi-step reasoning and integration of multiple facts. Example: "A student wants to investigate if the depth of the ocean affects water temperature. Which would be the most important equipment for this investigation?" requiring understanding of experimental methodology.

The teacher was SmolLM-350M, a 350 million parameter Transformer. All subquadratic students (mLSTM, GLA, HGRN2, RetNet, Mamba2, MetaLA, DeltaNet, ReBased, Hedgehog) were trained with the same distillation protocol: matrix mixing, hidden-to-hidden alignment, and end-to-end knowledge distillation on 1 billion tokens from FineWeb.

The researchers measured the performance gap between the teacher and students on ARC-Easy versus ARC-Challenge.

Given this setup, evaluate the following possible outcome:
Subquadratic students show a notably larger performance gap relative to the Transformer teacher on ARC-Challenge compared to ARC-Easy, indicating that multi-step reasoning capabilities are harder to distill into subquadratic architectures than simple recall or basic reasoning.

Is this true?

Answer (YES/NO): YES